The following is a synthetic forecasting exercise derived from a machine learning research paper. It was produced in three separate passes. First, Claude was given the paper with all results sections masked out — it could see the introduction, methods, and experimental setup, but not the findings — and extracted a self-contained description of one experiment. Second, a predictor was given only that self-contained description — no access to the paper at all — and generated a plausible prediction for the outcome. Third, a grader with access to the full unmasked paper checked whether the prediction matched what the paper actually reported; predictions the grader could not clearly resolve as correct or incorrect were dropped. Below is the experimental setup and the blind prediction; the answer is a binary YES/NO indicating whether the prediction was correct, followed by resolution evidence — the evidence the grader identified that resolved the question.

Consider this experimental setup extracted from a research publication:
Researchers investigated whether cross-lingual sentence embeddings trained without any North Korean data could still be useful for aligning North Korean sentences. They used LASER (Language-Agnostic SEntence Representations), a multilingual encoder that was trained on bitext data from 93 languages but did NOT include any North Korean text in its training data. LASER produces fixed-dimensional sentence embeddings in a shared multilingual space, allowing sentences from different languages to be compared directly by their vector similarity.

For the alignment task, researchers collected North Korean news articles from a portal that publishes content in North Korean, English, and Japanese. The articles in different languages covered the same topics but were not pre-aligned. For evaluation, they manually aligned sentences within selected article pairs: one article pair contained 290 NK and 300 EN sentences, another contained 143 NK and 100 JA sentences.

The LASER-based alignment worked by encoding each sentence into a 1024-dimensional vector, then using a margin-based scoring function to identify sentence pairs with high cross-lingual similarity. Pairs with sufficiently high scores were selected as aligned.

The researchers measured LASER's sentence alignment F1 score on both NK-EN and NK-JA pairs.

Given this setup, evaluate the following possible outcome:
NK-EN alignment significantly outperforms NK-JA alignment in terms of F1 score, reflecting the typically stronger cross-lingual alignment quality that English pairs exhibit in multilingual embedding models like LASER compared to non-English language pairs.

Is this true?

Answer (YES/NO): NO